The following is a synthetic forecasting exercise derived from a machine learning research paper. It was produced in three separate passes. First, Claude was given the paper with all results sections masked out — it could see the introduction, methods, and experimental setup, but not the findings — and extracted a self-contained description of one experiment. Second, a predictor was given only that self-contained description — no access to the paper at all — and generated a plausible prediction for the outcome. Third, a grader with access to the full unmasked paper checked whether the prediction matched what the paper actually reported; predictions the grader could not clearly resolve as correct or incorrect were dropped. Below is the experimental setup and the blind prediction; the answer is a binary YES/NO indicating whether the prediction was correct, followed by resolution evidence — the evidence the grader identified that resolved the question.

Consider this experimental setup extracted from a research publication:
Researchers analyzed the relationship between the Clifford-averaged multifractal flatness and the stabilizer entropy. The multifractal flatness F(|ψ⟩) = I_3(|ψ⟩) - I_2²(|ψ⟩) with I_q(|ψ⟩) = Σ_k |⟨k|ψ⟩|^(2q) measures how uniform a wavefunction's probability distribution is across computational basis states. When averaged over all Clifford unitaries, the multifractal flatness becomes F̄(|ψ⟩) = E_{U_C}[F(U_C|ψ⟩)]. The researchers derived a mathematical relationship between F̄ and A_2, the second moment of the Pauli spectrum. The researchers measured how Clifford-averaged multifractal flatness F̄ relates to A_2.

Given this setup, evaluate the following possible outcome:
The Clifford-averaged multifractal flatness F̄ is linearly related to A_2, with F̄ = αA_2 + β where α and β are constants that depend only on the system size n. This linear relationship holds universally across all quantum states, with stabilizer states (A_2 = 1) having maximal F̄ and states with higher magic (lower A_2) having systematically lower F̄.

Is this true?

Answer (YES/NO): NO